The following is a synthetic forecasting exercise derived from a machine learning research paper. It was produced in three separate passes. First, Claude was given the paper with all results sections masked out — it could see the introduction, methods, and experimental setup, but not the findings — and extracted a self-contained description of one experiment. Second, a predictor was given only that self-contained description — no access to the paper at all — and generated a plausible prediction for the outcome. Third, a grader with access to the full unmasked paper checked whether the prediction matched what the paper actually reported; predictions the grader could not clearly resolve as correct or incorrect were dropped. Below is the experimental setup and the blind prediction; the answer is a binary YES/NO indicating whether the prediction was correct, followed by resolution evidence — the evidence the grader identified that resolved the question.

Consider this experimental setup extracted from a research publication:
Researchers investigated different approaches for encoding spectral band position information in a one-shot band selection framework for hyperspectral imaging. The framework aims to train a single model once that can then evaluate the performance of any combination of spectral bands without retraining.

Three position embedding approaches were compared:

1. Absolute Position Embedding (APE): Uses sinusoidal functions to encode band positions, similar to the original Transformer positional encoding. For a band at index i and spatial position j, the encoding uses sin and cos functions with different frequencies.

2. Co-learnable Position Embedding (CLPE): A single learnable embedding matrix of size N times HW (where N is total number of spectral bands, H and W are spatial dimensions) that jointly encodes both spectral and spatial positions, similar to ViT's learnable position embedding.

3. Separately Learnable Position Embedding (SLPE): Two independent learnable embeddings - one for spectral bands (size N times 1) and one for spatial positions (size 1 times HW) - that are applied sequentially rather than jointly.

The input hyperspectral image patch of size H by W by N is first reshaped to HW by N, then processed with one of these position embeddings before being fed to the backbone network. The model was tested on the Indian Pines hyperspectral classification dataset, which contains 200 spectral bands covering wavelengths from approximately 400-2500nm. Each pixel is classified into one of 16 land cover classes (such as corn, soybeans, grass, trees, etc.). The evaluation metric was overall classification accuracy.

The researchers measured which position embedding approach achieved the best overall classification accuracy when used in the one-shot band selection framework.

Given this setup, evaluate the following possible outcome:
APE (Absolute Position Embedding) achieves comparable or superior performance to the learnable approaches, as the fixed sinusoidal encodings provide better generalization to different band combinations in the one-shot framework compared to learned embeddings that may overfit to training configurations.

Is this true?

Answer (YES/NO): NO